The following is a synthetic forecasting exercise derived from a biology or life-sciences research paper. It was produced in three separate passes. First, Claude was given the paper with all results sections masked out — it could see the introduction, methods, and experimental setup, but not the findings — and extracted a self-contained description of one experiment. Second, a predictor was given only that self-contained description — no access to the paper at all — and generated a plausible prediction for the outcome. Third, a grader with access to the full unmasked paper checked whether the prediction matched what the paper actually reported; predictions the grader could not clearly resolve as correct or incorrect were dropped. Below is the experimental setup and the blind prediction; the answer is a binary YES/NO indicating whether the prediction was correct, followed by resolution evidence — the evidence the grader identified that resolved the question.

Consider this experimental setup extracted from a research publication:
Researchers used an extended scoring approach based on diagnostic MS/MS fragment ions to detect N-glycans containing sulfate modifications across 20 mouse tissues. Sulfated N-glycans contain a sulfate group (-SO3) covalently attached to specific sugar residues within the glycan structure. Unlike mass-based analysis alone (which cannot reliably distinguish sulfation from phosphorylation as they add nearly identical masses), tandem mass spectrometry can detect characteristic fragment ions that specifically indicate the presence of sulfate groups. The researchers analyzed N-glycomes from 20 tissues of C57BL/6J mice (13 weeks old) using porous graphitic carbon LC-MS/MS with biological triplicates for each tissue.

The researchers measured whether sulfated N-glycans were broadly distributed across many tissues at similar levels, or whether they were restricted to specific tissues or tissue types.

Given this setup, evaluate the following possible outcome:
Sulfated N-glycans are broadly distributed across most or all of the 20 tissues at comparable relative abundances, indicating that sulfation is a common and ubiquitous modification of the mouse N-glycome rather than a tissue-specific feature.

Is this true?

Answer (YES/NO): NO